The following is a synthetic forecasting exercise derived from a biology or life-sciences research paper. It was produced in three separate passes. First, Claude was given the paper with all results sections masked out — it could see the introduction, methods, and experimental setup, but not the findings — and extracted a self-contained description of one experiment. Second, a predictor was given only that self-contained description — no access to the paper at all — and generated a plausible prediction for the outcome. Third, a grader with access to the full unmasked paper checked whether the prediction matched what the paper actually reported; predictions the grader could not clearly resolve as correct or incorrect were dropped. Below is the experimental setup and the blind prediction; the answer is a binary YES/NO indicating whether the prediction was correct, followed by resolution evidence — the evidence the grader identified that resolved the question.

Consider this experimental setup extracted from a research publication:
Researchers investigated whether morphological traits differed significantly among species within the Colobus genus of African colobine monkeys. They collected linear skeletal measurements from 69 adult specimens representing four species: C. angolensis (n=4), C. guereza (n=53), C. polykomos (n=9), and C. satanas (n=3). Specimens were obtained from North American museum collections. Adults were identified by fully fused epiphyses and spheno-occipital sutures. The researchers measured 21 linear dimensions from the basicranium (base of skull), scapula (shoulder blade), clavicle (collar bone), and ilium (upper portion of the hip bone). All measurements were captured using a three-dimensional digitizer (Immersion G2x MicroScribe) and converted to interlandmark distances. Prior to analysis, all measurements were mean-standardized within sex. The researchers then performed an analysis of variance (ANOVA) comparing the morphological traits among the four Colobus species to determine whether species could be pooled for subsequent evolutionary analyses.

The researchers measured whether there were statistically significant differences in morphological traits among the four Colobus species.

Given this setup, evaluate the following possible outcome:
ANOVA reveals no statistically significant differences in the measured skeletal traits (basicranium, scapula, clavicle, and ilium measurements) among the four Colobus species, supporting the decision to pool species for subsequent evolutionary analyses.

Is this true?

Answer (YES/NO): YES